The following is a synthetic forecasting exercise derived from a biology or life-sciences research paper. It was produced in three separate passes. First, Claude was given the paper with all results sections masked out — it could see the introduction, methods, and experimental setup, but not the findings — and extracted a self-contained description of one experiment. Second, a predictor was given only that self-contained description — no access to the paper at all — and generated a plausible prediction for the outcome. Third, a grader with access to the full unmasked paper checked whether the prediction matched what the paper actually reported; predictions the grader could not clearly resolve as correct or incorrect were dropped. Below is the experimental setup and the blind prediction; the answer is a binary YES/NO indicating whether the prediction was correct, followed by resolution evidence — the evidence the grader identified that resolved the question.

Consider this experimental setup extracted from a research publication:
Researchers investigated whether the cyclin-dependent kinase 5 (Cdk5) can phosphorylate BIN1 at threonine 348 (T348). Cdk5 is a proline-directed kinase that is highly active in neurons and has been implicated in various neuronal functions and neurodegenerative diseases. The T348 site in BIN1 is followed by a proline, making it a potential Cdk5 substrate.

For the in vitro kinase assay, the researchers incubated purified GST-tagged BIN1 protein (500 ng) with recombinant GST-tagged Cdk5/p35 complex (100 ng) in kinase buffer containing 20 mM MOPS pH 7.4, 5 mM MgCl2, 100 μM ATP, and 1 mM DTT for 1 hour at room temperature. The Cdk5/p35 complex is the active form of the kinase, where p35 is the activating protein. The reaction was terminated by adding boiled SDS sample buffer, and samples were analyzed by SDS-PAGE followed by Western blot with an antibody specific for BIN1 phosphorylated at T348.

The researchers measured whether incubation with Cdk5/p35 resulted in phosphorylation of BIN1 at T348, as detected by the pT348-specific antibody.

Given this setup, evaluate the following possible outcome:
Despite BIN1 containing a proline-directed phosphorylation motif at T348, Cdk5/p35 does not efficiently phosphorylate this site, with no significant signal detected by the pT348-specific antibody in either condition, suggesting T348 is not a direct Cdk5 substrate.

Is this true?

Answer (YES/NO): NO